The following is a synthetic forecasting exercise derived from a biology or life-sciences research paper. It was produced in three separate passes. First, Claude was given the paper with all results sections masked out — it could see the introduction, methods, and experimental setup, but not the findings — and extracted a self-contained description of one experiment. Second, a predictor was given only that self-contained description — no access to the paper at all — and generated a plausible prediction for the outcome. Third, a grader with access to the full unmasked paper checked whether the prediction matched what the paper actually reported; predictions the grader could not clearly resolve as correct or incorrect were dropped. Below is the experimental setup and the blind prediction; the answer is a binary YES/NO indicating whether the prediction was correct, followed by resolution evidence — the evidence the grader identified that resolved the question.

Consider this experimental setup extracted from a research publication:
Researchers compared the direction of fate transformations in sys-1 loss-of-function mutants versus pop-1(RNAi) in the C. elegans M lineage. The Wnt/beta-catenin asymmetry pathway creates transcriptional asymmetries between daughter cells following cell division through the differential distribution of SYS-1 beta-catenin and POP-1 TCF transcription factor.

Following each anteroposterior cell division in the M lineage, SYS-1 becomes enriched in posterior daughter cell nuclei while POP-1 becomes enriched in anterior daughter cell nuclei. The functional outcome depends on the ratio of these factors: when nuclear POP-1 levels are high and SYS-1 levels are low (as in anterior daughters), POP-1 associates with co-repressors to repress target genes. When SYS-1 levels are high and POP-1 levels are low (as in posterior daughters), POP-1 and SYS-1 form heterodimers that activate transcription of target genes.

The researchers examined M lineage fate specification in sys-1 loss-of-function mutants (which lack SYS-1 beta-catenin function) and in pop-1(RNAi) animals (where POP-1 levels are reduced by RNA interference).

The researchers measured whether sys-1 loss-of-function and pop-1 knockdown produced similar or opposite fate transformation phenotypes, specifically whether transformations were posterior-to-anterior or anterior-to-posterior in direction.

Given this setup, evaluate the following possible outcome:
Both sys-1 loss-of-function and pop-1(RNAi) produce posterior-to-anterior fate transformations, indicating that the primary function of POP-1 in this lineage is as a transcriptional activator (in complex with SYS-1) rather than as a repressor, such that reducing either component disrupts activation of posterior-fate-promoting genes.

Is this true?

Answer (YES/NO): NO